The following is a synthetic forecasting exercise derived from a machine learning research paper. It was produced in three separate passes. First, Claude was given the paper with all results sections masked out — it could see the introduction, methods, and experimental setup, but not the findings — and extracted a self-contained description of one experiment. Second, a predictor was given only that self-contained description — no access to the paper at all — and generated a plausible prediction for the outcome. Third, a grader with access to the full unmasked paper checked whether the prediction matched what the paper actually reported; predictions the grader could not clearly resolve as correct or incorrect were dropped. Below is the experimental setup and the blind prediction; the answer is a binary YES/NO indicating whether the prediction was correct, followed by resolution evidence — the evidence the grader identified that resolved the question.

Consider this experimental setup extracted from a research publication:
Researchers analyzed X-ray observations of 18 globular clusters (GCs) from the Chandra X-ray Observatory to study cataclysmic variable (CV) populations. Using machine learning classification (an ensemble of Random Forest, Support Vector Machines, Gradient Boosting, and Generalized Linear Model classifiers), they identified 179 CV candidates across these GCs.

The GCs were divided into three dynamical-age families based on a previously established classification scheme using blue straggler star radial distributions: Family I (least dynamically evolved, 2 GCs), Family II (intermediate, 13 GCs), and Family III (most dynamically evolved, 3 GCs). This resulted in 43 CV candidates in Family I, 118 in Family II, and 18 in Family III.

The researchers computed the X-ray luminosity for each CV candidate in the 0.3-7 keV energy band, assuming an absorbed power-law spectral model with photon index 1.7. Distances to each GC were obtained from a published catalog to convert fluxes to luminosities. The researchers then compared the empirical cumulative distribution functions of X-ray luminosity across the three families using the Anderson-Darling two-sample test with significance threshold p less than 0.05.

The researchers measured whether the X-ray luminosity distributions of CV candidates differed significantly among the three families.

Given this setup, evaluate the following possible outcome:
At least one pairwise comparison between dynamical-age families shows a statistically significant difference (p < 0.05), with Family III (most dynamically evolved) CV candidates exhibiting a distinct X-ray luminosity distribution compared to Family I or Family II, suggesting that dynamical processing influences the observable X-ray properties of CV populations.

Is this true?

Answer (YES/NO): YES